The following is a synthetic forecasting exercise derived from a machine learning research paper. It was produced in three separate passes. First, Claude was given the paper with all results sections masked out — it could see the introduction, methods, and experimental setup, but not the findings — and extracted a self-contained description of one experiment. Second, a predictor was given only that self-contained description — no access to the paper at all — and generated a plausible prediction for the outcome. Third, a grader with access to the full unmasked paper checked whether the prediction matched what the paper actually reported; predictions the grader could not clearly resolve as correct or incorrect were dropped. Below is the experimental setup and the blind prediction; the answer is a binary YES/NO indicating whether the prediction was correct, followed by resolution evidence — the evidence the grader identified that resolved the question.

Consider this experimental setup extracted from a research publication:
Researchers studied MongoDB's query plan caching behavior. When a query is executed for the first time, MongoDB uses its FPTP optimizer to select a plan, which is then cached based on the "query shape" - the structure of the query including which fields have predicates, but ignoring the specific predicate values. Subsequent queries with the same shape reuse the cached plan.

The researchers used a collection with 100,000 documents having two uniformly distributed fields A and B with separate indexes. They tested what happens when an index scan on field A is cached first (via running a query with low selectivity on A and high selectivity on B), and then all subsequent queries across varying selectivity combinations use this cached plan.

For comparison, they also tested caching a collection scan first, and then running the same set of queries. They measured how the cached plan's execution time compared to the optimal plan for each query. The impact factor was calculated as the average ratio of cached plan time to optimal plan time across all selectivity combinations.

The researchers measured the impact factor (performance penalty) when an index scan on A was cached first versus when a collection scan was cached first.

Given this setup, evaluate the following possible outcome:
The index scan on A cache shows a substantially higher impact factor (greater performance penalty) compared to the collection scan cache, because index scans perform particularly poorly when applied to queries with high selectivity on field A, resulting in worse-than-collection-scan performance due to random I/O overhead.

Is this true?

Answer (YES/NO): YES